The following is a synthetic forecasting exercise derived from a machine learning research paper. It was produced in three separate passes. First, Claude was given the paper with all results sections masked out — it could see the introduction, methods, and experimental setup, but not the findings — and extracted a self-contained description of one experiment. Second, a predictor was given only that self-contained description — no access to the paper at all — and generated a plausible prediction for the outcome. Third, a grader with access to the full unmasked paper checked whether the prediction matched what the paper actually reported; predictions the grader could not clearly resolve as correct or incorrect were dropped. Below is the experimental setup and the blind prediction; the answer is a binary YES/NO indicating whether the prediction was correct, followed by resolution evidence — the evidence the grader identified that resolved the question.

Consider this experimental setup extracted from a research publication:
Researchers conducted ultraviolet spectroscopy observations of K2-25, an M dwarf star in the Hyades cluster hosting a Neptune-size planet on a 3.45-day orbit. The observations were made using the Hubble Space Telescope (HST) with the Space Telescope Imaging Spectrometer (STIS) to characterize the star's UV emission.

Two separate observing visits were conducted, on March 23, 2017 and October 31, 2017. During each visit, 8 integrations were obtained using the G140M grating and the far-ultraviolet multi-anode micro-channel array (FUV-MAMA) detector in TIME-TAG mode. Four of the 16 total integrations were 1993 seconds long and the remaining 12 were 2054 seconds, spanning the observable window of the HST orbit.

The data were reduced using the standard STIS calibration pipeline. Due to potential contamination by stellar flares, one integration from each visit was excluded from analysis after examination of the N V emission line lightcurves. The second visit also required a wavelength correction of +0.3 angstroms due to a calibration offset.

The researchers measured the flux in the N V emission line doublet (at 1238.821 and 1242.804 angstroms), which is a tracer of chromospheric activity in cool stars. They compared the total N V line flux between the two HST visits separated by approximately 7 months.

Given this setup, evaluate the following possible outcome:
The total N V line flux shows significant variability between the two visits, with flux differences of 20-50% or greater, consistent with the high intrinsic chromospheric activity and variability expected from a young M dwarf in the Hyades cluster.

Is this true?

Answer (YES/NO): NO